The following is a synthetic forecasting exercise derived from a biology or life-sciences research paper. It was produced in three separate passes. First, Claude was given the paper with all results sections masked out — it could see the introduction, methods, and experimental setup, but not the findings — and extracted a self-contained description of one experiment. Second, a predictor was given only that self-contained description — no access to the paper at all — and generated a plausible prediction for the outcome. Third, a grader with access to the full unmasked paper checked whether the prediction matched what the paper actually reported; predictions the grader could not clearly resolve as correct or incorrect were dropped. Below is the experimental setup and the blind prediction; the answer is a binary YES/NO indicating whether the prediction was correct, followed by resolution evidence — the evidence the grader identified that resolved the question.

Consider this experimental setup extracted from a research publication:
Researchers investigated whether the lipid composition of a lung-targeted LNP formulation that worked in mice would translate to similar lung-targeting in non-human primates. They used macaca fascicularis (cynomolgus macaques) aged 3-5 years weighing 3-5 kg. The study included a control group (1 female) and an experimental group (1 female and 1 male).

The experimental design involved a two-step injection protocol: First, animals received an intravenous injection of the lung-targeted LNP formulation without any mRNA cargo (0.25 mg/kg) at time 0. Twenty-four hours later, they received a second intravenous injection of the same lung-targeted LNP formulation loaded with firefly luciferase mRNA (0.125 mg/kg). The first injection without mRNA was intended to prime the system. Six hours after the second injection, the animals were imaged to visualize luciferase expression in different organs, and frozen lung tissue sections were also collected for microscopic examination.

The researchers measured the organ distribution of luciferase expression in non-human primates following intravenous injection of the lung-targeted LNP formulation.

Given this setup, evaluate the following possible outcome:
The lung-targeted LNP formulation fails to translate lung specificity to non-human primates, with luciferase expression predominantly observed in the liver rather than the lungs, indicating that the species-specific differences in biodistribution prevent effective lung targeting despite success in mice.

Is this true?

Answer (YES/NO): NO